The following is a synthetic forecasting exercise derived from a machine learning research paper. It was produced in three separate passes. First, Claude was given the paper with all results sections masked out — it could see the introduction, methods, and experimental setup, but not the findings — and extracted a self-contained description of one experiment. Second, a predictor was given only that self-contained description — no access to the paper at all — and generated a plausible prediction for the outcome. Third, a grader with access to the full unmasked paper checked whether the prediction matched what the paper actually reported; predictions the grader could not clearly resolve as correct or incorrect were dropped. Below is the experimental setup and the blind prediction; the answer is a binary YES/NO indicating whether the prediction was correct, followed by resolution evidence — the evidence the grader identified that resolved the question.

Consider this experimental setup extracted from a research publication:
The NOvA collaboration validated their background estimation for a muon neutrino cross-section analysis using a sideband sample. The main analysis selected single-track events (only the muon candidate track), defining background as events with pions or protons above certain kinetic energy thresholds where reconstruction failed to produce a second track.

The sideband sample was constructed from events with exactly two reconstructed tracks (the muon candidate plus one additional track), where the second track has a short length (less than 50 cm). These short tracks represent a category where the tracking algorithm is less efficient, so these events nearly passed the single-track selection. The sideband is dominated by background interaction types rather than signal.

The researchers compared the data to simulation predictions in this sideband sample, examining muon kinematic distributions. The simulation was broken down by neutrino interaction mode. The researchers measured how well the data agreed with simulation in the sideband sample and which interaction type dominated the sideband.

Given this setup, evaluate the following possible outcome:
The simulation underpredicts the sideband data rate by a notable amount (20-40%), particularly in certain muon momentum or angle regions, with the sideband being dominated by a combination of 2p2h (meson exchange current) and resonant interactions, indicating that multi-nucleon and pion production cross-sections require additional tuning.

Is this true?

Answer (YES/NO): NO